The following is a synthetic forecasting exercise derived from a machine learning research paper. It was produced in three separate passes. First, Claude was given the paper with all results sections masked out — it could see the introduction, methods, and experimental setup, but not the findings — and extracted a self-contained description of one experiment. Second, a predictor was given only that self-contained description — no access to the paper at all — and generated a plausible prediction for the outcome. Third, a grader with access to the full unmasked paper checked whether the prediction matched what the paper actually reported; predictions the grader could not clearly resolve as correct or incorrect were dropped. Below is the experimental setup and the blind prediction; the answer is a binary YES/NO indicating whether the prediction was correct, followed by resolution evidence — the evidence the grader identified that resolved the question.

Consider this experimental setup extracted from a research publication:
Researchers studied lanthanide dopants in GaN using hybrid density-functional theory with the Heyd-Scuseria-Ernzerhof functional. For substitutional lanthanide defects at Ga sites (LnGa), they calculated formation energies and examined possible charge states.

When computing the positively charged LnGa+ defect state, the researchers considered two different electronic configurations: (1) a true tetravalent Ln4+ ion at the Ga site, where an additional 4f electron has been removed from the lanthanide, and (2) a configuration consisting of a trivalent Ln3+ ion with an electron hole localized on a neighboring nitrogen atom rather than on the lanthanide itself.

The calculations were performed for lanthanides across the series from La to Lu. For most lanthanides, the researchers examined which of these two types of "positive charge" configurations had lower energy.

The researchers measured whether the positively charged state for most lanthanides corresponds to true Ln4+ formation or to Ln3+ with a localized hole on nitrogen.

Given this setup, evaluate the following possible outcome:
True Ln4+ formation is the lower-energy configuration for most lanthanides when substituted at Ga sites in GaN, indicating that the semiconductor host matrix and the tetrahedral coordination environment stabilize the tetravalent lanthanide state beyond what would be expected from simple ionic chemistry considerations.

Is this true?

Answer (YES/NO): NO